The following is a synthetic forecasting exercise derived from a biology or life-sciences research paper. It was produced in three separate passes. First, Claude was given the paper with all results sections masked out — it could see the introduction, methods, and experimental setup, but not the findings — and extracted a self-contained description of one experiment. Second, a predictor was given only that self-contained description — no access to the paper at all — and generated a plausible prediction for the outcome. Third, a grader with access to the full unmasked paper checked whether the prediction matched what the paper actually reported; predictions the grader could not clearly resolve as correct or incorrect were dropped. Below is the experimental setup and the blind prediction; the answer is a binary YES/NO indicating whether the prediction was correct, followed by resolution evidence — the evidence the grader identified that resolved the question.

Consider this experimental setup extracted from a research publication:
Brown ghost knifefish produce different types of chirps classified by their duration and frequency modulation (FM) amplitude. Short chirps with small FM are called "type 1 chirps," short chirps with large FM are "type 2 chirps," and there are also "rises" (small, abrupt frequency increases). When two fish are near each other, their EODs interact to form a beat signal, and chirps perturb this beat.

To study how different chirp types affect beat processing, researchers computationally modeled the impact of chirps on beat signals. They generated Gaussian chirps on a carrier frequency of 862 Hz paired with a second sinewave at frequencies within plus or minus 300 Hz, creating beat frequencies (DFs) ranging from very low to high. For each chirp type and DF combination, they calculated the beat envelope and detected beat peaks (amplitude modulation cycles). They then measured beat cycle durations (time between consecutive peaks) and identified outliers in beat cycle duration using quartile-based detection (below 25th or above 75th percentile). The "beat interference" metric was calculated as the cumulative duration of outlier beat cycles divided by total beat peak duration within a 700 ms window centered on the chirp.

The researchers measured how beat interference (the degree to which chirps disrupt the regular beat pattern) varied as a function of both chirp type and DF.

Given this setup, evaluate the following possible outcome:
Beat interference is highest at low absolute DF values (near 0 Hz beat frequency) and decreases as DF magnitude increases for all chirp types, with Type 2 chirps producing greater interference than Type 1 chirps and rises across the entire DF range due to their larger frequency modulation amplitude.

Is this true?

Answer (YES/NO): NO